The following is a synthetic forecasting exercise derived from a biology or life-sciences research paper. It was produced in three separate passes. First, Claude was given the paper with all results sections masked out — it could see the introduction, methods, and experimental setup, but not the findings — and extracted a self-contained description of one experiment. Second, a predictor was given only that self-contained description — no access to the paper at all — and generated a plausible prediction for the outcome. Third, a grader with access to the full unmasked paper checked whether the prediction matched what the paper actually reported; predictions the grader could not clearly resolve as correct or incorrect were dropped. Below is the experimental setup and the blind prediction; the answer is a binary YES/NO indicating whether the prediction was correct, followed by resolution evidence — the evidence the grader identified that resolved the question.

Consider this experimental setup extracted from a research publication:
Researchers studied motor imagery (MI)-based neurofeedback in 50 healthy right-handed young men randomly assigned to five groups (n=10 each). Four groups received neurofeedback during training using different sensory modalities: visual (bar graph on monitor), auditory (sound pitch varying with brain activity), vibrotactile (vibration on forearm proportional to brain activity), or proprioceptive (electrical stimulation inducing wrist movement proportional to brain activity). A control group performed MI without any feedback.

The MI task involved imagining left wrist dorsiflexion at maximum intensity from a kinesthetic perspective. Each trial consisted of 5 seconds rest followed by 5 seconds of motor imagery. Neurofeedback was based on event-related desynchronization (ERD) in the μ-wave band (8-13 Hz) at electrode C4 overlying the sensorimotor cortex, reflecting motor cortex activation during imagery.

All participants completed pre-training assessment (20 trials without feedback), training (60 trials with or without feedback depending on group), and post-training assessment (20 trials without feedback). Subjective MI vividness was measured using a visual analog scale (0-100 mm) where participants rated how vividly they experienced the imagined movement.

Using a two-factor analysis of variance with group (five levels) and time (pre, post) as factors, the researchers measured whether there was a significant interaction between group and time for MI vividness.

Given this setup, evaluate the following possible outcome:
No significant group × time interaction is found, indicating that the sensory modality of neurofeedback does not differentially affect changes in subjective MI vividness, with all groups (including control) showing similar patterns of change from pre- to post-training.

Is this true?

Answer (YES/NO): YES